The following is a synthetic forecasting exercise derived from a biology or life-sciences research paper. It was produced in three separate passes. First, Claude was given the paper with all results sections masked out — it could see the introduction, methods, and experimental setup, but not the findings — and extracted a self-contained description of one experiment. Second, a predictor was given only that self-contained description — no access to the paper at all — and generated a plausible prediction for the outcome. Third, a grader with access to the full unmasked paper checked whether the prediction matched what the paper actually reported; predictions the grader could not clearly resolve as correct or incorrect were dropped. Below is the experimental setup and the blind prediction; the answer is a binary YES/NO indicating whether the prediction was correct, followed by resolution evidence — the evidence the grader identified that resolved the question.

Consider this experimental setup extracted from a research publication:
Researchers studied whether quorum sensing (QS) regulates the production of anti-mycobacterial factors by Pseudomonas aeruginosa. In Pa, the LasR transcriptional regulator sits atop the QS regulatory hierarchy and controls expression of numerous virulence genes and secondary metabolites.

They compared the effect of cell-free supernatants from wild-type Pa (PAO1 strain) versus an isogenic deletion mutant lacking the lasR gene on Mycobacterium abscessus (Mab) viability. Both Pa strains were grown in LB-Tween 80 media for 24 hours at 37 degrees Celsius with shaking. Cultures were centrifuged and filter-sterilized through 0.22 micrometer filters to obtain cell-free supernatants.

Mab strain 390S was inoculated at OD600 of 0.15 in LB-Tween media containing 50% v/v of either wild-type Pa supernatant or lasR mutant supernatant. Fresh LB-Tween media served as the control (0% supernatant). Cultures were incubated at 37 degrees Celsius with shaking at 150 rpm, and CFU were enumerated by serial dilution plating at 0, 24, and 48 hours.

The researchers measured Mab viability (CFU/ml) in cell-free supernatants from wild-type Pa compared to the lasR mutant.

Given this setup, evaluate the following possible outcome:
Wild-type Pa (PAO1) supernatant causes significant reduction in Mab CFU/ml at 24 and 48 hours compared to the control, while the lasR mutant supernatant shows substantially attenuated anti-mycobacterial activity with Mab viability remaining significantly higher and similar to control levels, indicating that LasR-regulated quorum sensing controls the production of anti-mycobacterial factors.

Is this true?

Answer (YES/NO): YES